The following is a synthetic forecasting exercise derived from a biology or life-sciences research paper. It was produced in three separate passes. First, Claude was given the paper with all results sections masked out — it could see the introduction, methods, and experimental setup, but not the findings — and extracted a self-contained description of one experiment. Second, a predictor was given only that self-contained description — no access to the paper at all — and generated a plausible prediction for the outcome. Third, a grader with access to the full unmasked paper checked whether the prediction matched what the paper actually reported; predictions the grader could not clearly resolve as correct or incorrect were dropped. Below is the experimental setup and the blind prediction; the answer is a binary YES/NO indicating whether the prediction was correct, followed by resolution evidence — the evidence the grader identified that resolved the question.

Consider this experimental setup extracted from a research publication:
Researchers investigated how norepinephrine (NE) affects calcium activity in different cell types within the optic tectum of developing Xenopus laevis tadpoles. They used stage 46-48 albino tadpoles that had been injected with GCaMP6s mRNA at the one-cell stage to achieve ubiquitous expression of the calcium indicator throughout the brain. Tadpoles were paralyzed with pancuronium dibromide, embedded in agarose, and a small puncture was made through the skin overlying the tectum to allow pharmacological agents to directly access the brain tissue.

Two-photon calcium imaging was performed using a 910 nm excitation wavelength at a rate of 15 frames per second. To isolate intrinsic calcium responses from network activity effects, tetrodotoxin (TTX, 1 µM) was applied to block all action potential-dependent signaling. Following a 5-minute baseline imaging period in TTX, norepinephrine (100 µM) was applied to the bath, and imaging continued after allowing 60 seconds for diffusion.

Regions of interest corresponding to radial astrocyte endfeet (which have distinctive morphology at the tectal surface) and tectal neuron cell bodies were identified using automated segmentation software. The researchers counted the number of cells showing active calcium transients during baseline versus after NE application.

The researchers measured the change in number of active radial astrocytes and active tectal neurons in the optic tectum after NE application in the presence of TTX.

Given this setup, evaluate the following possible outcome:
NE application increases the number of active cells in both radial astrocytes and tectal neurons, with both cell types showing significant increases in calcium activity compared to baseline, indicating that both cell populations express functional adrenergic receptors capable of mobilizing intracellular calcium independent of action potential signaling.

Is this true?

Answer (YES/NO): NO